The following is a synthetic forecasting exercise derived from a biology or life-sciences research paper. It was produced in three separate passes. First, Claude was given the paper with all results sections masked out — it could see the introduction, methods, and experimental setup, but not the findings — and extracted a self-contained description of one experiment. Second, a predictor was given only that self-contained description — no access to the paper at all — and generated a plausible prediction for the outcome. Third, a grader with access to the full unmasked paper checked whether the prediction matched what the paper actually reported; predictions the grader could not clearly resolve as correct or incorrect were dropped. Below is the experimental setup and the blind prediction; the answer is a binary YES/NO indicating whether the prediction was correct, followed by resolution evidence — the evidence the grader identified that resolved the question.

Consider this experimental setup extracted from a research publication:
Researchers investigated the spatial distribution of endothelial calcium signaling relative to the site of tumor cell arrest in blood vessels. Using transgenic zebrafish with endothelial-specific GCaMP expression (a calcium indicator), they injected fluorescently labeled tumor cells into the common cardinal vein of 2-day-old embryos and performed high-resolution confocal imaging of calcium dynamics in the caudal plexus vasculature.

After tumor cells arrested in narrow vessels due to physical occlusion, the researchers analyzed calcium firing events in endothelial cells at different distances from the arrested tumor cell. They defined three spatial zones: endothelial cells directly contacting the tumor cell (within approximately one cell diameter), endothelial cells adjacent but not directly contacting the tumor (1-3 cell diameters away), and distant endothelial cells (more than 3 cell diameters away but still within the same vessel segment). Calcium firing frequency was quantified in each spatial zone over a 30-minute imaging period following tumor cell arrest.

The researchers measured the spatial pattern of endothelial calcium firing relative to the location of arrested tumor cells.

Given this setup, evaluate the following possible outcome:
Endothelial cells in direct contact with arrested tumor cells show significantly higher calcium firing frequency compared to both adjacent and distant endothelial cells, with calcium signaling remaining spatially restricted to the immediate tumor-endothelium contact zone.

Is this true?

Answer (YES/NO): NO